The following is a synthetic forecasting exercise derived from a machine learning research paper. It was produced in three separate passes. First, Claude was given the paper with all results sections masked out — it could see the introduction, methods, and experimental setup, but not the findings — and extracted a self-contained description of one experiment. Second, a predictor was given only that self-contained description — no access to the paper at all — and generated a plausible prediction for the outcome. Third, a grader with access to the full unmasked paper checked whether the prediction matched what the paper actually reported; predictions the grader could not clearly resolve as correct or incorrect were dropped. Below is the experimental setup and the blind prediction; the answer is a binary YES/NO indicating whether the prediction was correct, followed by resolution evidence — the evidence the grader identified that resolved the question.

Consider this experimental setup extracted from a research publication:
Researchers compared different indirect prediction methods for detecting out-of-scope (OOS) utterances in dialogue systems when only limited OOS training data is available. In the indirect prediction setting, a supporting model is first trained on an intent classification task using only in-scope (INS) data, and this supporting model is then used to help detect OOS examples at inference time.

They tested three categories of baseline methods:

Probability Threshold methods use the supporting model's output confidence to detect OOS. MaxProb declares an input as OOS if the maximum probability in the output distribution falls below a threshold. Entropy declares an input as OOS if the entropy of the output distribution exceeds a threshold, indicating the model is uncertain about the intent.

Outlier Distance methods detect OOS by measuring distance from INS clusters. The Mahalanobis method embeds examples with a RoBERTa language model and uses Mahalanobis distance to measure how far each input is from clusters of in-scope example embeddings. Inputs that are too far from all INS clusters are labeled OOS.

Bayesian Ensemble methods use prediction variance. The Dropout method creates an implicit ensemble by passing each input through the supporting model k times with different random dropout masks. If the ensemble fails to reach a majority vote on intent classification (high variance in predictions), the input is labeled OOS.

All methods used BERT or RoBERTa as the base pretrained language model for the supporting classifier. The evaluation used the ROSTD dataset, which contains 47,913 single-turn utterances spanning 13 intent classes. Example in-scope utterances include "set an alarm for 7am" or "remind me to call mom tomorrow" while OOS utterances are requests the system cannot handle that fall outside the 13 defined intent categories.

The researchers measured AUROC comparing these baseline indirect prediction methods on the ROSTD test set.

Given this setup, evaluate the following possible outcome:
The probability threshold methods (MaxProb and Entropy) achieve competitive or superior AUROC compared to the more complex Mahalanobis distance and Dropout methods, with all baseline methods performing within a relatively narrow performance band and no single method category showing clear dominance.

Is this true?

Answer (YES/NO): NO